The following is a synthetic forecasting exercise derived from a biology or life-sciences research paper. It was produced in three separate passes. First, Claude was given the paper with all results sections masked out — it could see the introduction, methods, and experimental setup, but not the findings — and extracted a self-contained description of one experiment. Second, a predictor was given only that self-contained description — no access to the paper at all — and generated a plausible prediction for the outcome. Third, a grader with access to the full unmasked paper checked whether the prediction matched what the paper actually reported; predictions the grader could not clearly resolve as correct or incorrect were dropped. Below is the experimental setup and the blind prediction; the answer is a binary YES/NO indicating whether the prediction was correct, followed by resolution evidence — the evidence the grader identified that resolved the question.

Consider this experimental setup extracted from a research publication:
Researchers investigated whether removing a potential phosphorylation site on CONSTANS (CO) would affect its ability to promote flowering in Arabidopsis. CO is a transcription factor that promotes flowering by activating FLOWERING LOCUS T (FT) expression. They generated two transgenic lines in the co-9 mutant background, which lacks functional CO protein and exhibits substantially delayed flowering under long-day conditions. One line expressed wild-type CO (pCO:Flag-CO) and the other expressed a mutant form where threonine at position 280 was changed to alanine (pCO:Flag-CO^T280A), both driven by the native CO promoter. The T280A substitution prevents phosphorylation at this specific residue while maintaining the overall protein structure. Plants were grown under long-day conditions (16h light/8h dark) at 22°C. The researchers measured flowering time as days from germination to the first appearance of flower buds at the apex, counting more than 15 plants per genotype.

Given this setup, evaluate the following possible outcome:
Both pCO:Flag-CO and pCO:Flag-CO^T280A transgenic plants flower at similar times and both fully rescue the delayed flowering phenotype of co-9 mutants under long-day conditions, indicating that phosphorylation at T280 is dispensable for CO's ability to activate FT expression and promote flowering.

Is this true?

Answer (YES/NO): NO